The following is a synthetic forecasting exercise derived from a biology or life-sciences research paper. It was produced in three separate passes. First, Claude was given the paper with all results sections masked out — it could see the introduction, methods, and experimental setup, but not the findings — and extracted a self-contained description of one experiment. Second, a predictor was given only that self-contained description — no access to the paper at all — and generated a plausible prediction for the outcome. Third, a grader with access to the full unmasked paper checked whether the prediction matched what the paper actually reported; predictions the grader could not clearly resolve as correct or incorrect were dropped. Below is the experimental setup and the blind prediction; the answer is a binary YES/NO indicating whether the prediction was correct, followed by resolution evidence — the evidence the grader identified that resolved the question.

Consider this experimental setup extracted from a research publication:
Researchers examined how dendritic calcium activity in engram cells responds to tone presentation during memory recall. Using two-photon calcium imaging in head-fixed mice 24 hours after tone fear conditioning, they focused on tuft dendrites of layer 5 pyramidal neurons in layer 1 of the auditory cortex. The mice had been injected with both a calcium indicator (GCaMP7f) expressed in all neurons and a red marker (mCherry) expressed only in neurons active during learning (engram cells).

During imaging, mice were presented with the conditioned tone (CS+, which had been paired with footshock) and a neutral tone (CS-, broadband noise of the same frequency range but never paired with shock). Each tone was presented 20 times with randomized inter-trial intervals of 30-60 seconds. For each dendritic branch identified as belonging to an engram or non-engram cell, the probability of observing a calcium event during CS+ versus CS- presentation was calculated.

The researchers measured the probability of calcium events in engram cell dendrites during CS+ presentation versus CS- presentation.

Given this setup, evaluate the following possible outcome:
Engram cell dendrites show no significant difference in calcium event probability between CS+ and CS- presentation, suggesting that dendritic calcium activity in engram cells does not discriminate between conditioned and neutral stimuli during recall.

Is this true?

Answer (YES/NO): NO